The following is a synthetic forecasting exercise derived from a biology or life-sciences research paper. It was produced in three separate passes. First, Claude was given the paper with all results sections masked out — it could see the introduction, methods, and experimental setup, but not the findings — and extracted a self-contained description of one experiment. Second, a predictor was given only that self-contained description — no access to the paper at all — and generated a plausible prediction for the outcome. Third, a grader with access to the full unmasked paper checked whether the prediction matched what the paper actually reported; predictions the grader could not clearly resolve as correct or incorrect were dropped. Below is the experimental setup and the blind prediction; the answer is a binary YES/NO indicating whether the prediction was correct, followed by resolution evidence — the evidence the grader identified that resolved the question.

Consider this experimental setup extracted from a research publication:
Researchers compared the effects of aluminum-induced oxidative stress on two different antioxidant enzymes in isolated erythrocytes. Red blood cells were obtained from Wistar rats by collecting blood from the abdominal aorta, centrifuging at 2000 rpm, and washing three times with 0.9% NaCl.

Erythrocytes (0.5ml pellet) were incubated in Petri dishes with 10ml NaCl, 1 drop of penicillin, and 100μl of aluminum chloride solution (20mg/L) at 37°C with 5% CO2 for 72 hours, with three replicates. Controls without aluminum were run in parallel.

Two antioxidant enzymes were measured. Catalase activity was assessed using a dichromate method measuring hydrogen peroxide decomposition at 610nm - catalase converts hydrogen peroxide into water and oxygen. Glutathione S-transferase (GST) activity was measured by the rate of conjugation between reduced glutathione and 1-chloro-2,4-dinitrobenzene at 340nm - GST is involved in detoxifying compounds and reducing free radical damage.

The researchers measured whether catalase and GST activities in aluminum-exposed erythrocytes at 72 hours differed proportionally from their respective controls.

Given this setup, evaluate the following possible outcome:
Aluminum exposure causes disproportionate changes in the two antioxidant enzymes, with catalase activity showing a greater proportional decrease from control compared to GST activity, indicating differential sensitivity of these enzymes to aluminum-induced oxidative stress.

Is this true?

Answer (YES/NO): YES